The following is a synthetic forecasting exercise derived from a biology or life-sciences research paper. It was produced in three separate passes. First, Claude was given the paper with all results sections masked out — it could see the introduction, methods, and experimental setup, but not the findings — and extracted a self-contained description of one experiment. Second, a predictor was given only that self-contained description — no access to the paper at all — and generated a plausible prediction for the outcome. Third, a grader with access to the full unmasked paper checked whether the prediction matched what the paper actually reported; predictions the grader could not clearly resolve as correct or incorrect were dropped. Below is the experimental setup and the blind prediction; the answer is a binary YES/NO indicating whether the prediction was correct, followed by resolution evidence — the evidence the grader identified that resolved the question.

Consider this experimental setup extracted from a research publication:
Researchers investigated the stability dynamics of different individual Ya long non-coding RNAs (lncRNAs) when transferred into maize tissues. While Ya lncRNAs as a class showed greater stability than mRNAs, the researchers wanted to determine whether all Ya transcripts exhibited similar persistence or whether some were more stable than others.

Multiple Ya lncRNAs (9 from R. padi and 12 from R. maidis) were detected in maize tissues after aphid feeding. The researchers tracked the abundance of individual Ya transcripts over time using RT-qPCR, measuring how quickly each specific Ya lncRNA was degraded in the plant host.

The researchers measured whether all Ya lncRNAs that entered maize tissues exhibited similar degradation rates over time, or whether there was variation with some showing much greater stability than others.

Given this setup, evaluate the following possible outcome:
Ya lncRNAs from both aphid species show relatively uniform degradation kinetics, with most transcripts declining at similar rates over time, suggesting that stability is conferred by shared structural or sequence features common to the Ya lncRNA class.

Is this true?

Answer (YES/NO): NO